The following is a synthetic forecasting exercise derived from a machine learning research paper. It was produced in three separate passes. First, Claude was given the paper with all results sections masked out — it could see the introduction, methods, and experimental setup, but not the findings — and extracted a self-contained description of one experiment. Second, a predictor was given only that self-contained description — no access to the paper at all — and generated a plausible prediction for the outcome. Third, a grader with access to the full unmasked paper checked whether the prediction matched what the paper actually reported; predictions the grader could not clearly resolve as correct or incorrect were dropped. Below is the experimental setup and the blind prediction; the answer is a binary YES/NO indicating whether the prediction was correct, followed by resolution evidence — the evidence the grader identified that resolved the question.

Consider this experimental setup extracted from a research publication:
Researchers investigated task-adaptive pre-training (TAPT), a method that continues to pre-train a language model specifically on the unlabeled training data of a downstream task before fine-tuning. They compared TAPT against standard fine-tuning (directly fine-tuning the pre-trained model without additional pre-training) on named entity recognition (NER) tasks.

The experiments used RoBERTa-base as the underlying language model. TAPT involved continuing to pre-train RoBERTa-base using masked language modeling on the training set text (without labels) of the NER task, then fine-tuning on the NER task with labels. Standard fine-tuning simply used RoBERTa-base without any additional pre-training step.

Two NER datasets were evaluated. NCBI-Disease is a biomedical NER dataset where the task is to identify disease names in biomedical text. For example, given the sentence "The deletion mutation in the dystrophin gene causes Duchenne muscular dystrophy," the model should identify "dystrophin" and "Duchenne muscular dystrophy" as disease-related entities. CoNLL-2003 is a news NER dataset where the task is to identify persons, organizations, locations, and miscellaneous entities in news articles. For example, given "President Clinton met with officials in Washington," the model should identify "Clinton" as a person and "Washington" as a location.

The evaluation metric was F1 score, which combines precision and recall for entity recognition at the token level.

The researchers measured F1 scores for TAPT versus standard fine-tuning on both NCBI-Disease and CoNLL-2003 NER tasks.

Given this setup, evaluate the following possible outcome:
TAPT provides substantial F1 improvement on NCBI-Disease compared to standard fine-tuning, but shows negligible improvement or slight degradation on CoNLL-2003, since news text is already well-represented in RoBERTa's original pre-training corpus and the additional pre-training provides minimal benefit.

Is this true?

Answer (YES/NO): NO